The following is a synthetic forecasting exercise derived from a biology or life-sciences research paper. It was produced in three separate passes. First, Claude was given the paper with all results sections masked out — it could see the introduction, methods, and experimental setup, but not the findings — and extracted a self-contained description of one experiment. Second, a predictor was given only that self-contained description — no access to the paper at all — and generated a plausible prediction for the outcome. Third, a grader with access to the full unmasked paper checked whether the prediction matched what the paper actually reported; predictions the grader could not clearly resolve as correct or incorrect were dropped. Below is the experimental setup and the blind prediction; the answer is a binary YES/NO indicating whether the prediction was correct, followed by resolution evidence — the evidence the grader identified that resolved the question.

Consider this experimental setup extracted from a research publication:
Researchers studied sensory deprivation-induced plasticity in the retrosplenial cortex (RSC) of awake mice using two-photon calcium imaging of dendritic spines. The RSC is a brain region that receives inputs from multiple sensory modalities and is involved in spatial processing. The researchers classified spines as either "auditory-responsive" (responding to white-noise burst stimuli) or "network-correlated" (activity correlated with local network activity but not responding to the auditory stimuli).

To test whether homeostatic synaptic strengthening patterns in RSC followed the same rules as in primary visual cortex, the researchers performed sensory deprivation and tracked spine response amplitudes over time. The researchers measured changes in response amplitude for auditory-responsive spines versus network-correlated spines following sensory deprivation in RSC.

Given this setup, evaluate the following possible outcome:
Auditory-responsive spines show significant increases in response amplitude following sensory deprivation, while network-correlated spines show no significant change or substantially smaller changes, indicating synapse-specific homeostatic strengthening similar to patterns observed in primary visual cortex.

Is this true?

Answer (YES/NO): NO